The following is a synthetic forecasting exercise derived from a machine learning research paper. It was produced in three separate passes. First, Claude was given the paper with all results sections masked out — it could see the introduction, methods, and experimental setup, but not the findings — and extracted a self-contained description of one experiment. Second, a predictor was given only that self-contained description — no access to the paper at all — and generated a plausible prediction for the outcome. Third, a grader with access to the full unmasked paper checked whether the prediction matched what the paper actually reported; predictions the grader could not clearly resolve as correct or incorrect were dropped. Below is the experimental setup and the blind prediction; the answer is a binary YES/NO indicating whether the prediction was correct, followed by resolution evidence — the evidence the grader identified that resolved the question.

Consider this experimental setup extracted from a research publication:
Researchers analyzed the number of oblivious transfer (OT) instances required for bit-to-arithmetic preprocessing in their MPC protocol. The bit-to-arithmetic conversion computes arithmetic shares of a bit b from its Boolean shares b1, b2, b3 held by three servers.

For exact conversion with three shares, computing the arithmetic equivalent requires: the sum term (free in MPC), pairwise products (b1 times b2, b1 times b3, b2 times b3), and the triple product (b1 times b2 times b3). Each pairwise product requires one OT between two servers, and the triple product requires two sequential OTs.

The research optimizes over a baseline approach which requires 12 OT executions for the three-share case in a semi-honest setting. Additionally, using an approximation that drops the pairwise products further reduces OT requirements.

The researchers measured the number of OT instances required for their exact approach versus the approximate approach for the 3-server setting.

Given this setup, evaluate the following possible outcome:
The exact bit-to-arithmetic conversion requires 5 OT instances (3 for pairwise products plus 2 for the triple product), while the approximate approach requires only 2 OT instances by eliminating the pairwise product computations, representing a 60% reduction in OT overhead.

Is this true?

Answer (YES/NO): NO